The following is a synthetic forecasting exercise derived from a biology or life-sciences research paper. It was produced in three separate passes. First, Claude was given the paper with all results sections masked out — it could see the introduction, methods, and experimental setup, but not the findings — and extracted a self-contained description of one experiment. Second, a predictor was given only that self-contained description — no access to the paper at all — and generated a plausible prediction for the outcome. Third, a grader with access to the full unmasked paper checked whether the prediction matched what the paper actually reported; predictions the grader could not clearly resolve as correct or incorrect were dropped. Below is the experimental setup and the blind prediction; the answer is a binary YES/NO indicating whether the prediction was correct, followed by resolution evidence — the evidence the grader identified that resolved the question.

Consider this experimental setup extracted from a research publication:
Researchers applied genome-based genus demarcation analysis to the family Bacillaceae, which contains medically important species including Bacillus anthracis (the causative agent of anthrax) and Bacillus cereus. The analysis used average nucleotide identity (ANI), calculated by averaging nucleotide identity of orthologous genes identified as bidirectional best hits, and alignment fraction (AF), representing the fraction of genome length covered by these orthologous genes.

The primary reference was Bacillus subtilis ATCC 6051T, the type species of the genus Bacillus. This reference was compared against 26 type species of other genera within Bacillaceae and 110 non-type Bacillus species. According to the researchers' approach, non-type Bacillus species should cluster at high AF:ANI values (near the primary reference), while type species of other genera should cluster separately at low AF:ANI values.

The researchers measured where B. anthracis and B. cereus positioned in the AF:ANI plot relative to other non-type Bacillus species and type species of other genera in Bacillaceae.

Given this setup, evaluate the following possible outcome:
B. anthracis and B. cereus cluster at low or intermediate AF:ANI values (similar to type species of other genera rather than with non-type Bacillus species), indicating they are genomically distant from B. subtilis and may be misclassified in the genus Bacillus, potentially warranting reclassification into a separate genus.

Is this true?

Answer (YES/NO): YES